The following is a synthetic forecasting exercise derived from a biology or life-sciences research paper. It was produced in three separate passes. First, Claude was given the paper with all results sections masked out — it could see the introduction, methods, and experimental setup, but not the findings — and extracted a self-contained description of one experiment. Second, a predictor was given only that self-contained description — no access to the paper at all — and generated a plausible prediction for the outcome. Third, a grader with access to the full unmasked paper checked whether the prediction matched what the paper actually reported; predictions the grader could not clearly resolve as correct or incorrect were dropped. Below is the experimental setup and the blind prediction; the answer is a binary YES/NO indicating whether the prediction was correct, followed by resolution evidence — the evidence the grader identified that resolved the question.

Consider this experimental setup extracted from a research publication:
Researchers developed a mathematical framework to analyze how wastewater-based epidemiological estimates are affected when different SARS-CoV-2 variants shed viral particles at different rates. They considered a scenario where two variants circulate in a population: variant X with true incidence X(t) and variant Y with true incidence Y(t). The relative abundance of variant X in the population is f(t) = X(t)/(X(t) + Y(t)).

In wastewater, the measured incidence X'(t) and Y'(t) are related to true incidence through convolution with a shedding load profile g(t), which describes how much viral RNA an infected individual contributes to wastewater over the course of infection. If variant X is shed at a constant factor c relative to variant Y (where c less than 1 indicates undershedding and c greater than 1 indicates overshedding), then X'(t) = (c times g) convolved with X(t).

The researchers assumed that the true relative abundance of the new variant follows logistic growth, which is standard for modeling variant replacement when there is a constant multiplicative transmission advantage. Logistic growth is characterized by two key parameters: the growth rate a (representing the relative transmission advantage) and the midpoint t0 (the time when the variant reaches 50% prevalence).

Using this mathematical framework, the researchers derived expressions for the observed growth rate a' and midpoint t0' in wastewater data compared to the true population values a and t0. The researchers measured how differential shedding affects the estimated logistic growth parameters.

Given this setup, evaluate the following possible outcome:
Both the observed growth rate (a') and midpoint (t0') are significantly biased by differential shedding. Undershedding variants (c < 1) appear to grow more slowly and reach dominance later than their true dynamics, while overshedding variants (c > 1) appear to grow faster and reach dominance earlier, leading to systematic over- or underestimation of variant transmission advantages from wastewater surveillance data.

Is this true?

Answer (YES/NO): NO